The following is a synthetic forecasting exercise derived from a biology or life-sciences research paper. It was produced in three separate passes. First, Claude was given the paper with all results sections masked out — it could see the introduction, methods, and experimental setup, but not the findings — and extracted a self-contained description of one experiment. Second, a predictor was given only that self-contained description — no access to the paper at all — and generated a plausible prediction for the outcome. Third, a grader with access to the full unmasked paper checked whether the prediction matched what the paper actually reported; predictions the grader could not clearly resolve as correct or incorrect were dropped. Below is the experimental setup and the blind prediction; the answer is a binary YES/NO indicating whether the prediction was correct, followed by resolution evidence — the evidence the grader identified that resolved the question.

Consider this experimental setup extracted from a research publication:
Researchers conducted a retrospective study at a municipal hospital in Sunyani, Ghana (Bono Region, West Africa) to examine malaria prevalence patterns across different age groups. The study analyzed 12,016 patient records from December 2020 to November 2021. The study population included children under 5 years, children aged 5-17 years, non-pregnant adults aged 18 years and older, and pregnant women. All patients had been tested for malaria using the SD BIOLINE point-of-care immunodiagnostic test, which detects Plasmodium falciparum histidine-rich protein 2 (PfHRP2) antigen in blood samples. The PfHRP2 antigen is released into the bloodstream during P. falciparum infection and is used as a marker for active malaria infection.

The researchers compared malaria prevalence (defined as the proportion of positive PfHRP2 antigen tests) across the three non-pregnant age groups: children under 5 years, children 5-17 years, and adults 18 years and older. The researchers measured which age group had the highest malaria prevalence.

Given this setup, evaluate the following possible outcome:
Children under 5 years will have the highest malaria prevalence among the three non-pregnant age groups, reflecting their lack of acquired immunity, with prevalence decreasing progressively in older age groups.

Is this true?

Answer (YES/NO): NO